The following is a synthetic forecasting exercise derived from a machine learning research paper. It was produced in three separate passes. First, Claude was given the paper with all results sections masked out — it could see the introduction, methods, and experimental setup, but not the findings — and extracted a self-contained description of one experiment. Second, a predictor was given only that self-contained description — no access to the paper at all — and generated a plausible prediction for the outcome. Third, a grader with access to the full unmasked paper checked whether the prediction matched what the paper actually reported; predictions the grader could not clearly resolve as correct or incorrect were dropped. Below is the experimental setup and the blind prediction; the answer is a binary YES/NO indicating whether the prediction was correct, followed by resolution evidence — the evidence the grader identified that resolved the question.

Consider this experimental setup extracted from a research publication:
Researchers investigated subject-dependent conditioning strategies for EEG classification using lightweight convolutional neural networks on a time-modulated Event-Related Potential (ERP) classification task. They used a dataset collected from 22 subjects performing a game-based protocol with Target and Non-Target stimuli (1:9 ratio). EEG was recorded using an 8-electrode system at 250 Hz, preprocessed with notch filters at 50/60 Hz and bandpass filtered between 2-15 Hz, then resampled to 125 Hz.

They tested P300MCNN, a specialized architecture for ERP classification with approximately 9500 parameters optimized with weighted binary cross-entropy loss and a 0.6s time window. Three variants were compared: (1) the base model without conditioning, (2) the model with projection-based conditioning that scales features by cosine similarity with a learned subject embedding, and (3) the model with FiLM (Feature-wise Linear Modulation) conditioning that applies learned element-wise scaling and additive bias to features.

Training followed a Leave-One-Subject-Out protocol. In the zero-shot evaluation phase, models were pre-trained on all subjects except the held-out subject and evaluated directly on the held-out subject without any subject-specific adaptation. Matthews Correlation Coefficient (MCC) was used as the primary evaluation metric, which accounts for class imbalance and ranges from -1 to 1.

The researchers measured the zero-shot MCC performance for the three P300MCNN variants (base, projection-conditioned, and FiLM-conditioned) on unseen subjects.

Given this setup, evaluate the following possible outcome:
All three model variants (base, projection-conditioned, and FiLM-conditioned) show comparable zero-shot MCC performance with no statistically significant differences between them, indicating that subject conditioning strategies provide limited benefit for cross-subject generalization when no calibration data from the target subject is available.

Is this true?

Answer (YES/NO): NO